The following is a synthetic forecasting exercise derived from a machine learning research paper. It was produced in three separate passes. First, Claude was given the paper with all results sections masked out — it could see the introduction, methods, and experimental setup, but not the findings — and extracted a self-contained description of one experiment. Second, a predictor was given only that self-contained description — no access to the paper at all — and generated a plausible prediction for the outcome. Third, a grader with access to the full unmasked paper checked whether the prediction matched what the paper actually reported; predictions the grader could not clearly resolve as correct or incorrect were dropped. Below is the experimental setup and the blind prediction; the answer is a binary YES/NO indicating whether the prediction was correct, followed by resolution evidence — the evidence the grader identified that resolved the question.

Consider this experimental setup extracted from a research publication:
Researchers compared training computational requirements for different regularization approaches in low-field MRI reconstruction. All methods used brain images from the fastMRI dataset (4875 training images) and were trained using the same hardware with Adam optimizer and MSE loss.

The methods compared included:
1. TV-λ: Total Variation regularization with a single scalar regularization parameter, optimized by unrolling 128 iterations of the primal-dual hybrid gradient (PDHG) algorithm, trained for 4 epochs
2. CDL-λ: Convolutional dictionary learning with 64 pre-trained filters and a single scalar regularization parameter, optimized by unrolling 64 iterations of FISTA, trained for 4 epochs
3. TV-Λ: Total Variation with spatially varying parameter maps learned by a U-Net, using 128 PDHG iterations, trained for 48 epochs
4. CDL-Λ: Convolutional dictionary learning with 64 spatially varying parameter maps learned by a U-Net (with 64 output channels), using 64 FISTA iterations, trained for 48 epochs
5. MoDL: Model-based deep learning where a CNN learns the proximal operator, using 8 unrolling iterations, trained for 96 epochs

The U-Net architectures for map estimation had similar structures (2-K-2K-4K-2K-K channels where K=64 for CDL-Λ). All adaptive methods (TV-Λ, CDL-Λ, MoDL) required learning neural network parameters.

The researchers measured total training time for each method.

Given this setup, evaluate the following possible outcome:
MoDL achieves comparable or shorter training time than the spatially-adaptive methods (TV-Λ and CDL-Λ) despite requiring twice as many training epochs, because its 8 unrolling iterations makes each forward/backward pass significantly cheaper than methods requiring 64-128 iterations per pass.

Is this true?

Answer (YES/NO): NO